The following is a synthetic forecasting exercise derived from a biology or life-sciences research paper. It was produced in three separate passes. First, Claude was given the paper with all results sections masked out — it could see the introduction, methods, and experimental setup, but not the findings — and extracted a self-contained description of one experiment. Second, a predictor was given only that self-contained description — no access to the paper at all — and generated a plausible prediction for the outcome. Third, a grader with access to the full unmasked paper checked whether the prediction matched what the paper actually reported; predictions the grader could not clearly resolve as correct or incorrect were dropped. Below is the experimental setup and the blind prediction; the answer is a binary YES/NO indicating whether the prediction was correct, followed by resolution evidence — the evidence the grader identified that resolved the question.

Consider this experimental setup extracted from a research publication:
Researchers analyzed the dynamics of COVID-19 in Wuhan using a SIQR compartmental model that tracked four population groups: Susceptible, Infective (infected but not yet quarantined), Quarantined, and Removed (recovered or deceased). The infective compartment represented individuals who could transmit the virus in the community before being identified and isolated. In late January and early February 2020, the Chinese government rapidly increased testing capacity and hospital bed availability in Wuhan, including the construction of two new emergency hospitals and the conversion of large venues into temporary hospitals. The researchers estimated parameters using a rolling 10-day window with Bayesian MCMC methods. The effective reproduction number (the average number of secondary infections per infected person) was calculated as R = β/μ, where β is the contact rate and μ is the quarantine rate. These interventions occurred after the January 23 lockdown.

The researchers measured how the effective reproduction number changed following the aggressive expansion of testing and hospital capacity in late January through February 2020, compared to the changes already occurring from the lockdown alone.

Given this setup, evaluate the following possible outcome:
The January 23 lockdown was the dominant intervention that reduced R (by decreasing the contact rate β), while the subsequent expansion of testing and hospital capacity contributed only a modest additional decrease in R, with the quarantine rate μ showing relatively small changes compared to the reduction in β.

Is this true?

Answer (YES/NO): NO